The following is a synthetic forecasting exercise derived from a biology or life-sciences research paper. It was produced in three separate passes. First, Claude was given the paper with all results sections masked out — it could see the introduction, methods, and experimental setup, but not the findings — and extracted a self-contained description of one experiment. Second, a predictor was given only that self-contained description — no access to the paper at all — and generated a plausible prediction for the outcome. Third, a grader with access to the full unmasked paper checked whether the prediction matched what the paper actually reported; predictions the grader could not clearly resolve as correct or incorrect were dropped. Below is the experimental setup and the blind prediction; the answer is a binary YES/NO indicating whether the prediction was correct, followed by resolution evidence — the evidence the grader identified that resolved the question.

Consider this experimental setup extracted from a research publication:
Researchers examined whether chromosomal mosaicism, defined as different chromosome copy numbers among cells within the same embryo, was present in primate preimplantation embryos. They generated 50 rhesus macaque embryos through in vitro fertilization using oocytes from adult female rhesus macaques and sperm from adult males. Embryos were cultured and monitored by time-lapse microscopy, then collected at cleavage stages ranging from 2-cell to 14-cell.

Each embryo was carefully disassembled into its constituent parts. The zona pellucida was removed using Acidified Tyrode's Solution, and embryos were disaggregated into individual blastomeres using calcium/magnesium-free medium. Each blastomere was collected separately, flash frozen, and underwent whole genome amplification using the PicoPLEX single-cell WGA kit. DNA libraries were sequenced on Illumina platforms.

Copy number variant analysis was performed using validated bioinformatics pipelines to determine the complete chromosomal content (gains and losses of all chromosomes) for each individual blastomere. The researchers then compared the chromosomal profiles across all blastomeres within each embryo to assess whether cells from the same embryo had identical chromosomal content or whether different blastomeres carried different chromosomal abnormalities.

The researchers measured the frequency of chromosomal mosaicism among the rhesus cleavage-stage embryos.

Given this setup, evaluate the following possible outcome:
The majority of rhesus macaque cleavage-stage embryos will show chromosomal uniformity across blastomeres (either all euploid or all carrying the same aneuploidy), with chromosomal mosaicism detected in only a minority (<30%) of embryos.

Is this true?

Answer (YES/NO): NO